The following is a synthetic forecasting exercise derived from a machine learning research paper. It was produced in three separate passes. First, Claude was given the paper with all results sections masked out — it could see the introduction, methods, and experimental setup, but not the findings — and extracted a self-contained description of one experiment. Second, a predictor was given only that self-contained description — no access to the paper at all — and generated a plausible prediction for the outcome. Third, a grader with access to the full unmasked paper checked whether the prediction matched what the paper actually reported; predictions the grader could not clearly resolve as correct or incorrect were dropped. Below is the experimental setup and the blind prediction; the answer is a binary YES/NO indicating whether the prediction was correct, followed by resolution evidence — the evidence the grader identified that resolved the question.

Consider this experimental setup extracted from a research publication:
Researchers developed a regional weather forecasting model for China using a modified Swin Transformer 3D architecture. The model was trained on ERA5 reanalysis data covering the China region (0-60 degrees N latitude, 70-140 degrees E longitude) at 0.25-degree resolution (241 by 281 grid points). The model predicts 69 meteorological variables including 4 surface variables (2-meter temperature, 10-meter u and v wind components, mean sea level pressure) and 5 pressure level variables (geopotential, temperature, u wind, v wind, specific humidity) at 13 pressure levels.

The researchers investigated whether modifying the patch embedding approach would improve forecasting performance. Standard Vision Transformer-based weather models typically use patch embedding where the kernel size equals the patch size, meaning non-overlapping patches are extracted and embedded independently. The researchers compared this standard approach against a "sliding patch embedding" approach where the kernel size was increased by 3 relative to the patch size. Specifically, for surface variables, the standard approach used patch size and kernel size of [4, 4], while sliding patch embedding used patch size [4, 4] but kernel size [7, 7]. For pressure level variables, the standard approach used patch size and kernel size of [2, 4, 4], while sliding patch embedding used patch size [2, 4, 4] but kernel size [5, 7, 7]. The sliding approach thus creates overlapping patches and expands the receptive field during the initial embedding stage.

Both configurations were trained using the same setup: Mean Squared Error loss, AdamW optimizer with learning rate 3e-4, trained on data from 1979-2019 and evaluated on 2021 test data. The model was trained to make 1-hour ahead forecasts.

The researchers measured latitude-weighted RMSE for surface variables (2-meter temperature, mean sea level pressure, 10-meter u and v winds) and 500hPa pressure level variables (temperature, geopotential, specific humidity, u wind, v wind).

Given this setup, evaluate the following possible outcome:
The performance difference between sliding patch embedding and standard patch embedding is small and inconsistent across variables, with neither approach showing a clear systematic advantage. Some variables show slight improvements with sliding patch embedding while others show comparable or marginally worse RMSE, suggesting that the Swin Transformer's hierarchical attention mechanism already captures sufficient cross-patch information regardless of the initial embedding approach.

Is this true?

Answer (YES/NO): NO